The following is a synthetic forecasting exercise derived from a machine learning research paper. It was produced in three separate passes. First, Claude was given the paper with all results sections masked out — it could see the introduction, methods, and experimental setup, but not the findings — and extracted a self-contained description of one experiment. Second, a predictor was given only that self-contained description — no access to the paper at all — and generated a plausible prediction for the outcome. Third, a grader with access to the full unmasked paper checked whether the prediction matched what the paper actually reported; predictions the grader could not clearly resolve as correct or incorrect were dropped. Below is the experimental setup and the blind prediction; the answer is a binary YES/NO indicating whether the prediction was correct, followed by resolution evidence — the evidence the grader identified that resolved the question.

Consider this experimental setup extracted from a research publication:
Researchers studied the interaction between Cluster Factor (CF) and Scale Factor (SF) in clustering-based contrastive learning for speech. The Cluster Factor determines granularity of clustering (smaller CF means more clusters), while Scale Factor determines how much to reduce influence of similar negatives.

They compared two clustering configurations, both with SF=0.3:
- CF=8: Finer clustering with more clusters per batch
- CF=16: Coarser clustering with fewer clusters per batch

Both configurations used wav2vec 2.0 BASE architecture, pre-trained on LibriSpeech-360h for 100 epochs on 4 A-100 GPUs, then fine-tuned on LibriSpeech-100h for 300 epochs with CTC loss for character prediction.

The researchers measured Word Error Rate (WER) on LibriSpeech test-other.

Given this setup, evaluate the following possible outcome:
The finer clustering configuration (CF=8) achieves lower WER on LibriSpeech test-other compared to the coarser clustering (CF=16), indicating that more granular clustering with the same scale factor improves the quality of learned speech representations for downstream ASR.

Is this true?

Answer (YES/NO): NO